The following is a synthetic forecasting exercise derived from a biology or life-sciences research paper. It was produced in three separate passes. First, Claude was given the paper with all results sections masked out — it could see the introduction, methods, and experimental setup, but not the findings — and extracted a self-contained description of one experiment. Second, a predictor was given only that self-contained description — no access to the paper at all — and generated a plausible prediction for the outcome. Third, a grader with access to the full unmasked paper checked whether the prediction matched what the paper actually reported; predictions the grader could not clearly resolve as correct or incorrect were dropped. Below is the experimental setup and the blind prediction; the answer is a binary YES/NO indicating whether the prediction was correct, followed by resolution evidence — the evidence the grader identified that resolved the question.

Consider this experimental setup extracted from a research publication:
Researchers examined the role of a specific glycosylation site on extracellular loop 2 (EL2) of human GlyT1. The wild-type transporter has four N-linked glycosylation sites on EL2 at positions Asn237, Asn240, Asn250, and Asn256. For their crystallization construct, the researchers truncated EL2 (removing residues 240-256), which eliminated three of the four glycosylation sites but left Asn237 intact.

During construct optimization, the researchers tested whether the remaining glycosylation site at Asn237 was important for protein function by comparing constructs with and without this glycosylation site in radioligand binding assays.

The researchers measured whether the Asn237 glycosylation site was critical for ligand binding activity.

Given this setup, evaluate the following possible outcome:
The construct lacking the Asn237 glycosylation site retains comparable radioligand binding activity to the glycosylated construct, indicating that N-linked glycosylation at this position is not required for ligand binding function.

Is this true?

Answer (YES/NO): NO